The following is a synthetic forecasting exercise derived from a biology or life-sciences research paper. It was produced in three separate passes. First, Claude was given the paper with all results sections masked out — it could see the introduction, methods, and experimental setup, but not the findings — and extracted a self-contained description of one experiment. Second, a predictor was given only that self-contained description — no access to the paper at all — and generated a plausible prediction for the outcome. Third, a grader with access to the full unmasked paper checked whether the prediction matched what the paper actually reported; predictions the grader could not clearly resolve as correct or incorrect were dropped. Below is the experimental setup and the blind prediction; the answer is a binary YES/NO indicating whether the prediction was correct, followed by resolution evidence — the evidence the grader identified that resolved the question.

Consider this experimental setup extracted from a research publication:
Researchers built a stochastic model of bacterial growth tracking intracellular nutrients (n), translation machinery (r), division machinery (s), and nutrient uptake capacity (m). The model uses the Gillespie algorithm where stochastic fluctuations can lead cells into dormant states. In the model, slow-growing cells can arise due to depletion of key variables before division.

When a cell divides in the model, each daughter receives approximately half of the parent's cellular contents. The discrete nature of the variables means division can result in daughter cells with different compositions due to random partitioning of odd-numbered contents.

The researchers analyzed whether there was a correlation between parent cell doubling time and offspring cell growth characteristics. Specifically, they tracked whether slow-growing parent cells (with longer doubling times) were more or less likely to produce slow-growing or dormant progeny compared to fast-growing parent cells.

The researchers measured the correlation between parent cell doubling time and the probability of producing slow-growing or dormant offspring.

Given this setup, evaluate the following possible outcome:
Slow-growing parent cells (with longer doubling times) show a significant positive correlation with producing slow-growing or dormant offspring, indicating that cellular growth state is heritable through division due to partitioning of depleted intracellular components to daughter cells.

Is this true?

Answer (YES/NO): YES